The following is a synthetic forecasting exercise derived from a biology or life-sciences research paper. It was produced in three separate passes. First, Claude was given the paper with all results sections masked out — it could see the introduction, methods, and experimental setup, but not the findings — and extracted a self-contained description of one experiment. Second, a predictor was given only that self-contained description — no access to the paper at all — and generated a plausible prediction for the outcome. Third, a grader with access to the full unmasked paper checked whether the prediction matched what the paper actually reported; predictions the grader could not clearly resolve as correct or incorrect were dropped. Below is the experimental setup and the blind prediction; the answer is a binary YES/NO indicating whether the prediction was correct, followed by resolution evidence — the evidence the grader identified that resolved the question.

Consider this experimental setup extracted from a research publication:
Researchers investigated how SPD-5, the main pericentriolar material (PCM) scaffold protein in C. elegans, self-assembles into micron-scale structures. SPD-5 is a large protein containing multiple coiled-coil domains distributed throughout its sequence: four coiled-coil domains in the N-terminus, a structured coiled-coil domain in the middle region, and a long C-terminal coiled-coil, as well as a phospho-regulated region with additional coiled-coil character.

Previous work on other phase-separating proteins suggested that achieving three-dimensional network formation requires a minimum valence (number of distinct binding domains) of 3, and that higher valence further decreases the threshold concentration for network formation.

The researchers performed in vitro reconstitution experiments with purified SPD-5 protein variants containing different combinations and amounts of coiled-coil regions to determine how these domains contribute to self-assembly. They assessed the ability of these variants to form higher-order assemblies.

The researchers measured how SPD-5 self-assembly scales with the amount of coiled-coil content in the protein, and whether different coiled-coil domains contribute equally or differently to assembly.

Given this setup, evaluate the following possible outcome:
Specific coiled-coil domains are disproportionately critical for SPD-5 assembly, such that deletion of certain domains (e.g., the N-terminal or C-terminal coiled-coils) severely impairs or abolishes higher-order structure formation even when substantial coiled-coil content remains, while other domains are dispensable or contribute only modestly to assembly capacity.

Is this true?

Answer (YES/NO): YES